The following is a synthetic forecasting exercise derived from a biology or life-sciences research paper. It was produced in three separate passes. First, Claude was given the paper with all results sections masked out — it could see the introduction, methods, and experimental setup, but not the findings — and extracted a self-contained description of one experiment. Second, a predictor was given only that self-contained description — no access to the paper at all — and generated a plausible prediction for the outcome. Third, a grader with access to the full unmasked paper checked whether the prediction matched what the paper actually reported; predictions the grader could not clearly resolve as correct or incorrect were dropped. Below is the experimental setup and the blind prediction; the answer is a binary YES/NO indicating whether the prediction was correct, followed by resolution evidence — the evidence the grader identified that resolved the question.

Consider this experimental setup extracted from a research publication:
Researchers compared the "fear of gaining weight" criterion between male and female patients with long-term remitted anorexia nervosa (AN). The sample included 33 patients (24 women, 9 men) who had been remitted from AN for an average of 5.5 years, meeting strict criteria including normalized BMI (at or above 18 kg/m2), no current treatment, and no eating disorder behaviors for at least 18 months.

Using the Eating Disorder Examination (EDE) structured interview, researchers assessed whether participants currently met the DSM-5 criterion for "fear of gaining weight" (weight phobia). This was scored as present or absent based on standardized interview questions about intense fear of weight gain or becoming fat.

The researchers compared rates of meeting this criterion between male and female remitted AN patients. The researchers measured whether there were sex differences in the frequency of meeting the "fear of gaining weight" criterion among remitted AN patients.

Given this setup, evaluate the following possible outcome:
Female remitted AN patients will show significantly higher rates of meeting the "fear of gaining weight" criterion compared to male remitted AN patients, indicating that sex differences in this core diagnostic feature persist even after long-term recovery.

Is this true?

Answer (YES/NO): NO